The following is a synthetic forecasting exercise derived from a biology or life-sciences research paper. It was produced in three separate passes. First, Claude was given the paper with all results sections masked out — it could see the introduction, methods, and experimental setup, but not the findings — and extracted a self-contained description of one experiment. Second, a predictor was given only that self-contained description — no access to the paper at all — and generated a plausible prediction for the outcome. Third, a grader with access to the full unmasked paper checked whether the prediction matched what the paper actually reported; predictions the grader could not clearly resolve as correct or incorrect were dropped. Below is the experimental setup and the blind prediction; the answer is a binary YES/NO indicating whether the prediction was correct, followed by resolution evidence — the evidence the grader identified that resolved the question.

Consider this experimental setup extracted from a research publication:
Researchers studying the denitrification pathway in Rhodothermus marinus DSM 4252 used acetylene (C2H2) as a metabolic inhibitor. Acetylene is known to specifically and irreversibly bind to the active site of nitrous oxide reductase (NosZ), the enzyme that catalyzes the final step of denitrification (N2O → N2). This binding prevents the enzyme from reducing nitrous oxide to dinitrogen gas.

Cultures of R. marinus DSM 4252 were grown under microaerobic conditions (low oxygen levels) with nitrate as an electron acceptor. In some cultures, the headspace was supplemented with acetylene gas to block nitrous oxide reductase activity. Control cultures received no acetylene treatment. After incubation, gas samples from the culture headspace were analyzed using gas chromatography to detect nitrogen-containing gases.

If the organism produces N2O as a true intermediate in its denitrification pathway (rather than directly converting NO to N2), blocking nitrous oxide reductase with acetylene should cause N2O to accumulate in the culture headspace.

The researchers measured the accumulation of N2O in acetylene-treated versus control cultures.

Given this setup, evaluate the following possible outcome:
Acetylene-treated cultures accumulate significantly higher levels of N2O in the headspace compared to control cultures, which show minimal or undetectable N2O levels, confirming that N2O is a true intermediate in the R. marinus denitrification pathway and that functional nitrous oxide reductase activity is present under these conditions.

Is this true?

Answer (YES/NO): YES